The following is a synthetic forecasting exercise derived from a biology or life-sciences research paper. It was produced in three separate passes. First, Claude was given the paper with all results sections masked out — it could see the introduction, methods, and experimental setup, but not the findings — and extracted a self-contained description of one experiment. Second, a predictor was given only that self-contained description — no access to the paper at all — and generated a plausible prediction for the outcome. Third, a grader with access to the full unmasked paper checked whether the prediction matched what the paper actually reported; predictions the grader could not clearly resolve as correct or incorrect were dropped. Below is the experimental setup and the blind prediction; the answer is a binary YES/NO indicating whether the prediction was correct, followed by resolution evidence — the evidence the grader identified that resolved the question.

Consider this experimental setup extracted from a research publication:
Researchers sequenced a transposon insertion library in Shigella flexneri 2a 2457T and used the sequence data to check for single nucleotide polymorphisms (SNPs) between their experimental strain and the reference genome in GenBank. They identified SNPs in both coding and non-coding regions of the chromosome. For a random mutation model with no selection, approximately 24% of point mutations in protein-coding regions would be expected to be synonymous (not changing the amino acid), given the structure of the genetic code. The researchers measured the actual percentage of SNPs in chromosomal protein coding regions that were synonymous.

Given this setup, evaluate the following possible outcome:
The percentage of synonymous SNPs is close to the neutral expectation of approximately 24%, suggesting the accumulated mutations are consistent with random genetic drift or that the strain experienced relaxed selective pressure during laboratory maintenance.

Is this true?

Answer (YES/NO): NO